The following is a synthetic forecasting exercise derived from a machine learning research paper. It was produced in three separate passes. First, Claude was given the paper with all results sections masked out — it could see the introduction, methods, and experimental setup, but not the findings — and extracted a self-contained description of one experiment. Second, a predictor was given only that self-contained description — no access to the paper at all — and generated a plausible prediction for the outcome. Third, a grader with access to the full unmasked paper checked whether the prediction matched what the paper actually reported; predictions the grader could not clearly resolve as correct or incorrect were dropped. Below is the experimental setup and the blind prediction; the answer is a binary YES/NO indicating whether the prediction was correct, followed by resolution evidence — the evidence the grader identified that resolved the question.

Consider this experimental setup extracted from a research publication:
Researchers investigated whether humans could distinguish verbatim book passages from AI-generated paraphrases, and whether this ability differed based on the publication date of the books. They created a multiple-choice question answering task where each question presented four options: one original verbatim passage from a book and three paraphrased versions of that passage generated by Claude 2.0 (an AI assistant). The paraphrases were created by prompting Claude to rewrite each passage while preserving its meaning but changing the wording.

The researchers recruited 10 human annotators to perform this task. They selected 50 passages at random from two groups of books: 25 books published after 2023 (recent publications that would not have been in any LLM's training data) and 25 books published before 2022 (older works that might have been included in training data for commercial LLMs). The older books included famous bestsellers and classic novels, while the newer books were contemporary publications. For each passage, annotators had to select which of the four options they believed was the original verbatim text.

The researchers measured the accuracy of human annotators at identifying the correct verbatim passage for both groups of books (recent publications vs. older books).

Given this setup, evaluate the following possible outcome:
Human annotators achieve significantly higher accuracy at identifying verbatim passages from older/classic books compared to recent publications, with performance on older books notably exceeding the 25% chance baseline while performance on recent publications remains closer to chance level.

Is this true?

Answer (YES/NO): NO